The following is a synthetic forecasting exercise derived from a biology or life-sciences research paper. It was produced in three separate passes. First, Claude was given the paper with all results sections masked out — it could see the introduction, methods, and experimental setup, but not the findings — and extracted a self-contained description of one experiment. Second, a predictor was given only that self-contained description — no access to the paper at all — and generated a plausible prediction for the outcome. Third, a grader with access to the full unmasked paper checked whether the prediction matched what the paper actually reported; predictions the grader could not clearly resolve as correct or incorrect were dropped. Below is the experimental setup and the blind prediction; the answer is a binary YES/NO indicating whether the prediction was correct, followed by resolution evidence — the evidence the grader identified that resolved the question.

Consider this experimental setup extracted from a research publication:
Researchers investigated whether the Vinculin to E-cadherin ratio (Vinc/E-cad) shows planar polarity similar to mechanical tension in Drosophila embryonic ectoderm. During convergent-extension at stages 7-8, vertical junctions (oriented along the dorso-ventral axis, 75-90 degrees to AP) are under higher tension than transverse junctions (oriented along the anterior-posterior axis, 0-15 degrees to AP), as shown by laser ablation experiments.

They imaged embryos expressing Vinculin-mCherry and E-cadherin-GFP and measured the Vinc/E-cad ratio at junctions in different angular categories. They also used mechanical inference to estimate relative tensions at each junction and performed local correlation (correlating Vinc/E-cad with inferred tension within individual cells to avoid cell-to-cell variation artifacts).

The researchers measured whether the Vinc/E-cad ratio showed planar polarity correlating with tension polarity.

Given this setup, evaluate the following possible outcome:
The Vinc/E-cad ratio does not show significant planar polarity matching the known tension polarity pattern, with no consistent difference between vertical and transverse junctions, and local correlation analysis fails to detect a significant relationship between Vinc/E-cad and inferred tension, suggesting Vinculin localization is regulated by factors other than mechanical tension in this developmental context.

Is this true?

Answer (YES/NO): NO